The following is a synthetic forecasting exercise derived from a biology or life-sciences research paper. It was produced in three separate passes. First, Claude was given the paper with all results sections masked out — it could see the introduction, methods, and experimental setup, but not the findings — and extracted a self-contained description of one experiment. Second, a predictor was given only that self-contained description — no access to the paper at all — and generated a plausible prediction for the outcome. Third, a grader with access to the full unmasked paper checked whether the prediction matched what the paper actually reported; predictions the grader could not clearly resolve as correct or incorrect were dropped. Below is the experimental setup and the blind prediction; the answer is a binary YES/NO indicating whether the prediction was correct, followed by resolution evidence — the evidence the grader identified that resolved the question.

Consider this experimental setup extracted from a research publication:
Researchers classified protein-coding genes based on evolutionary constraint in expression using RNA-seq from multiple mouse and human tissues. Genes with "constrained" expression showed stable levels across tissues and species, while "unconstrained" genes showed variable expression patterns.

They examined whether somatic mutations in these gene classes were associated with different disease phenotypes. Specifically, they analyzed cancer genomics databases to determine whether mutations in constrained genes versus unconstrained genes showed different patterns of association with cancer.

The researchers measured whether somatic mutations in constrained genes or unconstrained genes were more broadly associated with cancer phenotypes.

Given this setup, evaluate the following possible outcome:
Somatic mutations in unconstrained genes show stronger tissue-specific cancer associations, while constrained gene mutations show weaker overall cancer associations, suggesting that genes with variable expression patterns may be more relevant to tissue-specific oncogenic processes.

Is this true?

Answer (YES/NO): NO